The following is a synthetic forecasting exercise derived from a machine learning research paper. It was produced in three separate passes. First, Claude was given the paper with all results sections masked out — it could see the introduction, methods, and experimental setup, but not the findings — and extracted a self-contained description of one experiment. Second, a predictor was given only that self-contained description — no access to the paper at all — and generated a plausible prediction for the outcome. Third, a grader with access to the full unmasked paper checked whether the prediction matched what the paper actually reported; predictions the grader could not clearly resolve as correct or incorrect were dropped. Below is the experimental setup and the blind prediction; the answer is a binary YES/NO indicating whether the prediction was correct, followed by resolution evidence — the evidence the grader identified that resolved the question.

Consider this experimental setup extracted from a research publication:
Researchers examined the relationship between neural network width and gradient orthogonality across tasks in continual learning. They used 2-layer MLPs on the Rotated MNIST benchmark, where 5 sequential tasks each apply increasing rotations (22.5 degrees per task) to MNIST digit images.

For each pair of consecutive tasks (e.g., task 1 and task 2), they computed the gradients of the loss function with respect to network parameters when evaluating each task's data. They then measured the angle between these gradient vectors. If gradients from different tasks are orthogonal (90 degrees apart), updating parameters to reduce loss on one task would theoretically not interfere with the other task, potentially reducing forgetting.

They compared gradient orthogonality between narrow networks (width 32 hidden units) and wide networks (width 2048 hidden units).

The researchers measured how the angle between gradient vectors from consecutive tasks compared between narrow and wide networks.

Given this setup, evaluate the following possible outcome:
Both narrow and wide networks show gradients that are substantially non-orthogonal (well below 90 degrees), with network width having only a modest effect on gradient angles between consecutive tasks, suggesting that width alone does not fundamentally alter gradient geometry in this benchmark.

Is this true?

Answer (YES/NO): NO